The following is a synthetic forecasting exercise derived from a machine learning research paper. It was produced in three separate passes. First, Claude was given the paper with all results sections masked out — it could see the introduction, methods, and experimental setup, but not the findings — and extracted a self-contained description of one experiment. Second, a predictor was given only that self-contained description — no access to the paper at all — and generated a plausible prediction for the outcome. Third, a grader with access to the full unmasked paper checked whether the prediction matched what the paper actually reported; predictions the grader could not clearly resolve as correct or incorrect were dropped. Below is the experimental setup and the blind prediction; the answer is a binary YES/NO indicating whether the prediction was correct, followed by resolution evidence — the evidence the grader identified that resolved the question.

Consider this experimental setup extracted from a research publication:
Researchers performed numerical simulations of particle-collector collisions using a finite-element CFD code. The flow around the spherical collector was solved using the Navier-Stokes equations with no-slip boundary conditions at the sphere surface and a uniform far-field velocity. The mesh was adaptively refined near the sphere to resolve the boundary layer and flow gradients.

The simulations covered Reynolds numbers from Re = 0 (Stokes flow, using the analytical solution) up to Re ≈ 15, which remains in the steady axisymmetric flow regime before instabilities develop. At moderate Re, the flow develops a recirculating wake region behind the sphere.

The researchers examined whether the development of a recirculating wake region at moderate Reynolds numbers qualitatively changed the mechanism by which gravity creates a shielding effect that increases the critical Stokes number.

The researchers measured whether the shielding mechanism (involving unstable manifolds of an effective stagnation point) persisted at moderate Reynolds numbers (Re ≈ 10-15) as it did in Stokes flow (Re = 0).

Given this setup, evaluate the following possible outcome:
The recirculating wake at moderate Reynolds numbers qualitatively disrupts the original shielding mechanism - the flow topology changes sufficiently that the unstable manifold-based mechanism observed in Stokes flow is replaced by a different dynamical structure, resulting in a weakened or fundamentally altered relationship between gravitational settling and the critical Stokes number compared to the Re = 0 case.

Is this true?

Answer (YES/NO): NO